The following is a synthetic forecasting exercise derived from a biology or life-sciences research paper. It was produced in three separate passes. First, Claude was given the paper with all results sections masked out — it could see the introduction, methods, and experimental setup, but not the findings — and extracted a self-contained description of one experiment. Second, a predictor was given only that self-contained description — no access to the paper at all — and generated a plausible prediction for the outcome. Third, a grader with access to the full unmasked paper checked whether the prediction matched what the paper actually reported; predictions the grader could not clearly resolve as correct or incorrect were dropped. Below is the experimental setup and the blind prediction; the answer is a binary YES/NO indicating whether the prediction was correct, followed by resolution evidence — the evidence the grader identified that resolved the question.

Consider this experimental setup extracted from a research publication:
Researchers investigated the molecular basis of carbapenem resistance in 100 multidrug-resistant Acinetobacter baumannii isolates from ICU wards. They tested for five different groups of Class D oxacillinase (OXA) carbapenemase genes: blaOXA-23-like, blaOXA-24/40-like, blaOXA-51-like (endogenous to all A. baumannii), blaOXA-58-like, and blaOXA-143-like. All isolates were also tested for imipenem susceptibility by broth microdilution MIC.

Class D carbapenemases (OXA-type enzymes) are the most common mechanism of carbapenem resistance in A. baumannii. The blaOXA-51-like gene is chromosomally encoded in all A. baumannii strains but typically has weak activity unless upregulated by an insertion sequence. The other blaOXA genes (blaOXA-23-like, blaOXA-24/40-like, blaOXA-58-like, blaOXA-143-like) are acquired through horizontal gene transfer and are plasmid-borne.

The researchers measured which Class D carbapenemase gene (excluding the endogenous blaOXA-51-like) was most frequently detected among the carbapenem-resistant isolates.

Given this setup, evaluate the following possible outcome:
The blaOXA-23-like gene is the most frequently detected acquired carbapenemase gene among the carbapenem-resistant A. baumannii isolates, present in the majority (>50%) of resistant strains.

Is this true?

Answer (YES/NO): NO